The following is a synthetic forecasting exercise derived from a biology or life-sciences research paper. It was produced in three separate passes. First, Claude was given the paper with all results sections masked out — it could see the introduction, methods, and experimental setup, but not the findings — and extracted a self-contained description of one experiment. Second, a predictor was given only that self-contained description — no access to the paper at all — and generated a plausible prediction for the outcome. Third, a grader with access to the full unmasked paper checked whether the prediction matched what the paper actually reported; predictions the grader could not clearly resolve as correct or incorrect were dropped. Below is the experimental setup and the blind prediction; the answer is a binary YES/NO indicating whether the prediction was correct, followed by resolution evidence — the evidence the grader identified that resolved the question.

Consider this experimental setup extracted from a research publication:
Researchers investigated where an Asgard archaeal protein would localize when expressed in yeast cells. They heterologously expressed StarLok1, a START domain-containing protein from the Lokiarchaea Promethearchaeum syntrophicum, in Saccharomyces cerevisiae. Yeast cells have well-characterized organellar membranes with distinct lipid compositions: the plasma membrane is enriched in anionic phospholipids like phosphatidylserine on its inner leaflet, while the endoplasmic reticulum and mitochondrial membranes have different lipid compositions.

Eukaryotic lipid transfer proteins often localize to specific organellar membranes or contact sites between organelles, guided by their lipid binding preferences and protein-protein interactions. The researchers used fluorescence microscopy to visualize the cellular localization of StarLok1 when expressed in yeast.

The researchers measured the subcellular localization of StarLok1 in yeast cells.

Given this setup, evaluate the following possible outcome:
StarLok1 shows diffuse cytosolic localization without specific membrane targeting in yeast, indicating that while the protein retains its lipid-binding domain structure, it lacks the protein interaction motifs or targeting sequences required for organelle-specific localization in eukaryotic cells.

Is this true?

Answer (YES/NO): NO